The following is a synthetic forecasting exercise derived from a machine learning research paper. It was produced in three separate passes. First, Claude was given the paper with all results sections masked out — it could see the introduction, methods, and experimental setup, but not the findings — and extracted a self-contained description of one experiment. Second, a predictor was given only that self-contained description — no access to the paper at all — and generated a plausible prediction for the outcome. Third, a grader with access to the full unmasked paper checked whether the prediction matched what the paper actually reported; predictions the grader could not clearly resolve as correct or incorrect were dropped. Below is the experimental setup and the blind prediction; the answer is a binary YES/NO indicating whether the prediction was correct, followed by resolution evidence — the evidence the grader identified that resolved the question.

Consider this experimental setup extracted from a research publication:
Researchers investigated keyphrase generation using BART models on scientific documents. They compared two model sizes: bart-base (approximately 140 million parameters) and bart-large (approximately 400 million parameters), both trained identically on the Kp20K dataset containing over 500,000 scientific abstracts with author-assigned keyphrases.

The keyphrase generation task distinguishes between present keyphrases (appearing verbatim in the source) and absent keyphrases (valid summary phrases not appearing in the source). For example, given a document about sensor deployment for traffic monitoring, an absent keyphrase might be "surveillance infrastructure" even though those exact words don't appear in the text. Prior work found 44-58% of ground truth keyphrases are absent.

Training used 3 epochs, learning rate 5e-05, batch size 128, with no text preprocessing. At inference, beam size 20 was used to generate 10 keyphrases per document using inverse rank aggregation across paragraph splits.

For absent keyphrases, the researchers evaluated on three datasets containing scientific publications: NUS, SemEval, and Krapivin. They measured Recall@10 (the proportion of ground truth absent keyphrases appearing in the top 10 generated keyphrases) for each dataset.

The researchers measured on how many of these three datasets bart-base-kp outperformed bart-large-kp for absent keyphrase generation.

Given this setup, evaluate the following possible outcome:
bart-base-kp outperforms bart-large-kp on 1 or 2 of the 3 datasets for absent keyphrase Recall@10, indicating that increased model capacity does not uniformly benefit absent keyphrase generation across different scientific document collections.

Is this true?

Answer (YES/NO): YES